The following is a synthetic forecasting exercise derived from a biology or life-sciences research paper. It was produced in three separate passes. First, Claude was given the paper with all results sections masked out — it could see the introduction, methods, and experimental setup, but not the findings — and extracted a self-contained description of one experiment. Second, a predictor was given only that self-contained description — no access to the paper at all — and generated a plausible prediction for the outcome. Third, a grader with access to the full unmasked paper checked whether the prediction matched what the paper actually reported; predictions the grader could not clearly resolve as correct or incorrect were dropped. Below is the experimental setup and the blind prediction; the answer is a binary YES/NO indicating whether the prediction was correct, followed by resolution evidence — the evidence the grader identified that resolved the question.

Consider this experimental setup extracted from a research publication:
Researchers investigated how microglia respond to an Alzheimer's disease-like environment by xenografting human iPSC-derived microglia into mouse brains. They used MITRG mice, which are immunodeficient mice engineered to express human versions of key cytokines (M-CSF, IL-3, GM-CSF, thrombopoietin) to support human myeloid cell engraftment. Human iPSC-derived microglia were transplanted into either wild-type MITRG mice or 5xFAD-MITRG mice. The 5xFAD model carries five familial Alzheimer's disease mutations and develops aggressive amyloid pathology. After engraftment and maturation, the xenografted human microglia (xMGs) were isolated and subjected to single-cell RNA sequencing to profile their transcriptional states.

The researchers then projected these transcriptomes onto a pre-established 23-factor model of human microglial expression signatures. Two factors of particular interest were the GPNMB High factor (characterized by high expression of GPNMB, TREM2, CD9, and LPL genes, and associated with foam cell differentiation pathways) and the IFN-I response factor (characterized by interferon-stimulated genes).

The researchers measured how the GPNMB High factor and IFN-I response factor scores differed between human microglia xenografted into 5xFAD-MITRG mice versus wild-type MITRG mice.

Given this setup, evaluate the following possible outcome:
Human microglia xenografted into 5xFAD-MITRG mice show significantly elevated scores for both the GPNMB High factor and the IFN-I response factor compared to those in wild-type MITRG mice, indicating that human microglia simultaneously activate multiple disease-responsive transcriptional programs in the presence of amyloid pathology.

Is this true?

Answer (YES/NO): NO